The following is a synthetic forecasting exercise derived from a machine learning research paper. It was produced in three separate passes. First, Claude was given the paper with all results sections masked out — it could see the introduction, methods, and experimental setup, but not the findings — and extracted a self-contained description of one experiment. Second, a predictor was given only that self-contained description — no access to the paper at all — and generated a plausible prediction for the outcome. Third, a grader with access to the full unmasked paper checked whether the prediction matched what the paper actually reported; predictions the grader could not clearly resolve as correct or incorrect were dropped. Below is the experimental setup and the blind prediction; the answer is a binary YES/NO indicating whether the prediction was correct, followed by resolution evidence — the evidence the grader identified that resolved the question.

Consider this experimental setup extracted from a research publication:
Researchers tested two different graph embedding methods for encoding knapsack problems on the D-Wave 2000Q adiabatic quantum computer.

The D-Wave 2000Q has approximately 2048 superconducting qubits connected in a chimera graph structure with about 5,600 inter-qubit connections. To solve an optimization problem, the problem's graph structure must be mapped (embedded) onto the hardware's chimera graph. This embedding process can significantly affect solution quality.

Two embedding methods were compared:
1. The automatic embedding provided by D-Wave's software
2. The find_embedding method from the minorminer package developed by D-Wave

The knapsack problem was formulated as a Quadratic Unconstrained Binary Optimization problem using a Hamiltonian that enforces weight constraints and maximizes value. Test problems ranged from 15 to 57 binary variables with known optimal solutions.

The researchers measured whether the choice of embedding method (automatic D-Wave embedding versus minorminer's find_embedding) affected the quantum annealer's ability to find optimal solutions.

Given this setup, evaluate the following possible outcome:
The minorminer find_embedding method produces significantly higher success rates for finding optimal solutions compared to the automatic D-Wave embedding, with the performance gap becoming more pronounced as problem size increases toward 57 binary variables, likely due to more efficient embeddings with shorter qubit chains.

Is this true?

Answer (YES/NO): NO